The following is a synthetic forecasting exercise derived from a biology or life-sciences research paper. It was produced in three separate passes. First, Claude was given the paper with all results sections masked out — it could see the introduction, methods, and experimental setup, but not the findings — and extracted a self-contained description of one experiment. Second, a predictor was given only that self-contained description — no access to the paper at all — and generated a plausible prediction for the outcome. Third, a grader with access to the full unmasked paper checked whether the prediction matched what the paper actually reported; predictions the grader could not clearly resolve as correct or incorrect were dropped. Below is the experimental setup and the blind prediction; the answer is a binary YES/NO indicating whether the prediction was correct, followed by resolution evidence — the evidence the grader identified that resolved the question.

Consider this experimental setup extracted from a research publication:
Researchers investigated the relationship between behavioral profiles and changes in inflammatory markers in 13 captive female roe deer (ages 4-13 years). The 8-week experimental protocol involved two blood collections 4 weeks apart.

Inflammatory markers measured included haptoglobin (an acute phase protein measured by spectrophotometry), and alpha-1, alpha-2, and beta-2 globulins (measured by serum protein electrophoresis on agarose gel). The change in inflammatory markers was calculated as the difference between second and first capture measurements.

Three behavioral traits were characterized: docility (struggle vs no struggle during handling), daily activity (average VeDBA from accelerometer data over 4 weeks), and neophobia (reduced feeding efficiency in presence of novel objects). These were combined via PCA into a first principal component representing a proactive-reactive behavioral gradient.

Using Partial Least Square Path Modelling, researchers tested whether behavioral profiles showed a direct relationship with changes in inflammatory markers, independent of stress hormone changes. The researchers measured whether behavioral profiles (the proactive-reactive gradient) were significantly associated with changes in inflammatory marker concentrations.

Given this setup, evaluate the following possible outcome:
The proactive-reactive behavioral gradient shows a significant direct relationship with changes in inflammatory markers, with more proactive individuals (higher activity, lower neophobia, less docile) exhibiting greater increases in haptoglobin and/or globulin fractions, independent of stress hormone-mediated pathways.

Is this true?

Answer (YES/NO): NO